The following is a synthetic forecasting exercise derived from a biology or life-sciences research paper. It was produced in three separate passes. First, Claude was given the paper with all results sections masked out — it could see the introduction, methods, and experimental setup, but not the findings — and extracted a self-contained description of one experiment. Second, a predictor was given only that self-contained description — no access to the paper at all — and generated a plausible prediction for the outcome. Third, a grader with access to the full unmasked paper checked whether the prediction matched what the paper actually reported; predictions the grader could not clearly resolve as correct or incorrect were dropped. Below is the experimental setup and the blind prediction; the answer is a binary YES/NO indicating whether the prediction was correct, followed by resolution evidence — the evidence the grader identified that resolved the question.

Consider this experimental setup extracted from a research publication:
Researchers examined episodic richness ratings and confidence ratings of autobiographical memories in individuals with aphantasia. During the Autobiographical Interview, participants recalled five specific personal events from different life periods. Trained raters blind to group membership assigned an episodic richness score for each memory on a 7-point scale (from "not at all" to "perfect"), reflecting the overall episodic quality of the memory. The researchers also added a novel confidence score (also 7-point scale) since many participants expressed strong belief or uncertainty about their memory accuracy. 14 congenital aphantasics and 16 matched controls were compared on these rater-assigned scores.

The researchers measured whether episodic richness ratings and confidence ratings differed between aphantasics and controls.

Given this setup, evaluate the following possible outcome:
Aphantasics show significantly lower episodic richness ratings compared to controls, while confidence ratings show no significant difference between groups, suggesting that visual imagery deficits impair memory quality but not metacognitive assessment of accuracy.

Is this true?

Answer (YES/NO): NO